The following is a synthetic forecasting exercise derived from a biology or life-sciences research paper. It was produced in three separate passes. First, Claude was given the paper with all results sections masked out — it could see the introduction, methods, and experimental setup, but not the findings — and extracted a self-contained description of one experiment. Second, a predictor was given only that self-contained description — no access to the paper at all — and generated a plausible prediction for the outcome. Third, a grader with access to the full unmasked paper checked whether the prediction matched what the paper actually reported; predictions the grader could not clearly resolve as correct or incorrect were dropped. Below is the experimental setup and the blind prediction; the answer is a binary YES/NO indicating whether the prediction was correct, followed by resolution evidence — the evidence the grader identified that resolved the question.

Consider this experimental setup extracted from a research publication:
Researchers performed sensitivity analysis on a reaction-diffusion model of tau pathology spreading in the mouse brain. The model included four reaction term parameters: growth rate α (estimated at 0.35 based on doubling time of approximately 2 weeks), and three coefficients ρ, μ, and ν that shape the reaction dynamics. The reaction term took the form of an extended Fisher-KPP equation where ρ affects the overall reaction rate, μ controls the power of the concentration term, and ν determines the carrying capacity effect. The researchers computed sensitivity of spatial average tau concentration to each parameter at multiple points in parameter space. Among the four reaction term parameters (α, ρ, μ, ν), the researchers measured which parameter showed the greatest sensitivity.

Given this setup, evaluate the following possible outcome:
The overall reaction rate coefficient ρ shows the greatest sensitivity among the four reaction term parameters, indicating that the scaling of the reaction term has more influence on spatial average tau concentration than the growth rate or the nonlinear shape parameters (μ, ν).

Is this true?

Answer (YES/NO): NO